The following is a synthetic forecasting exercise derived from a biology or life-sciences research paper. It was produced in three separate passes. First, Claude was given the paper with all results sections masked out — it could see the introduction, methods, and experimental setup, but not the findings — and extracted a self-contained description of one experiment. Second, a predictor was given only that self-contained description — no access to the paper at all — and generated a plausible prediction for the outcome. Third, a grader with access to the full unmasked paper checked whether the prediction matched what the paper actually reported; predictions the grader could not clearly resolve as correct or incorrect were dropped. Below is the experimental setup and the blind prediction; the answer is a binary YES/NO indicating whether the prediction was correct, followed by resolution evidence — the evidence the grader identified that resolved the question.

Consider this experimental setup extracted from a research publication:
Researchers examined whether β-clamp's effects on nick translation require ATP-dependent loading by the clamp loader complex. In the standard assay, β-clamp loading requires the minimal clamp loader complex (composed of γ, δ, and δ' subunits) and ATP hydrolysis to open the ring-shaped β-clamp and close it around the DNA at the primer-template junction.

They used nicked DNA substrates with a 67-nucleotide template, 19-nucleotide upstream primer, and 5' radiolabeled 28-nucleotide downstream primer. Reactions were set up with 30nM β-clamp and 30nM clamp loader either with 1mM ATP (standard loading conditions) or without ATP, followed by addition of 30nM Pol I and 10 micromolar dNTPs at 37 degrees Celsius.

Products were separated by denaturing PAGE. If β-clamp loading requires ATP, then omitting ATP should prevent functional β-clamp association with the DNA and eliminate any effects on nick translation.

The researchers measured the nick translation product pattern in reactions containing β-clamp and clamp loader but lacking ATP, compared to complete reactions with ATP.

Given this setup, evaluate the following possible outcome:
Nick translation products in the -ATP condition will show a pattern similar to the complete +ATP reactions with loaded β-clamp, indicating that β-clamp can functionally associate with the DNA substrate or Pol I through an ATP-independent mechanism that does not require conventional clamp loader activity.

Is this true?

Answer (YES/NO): NO